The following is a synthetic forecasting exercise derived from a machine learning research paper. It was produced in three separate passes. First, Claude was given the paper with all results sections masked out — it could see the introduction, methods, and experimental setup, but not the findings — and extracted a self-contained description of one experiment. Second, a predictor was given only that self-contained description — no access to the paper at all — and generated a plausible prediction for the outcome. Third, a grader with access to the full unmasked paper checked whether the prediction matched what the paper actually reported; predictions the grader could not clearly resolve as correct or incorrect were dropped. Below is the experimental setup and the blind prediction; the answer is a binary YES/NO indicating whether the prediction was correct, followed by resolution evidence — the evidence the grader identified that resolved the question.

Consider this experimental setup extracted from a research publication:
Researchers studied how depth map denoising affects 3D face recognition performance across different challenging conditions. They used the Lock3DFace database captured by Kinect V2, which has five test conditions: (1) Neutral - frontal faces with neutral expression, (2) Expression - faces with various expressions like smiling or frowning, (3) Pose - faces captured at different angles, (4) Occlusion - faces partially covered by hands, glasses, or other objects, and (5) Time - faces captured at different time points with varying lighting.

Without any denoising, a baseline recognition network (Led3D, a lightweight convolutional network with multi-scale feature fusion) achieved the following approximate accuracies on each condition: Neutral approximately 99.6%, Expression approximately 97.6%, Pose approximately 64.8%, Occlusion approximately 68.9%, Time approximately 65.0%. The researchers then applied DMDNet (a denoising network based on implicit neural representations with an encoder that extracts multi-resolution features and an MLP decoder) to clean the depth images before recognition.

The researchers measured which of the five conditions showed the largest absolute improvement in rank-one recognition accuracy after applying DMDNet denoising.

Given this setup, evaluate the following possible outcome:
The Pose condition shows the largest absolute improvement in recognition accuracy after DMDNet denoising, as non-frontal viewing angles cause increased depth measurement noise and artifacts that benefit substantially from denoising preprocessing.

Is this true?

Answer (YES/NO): YES